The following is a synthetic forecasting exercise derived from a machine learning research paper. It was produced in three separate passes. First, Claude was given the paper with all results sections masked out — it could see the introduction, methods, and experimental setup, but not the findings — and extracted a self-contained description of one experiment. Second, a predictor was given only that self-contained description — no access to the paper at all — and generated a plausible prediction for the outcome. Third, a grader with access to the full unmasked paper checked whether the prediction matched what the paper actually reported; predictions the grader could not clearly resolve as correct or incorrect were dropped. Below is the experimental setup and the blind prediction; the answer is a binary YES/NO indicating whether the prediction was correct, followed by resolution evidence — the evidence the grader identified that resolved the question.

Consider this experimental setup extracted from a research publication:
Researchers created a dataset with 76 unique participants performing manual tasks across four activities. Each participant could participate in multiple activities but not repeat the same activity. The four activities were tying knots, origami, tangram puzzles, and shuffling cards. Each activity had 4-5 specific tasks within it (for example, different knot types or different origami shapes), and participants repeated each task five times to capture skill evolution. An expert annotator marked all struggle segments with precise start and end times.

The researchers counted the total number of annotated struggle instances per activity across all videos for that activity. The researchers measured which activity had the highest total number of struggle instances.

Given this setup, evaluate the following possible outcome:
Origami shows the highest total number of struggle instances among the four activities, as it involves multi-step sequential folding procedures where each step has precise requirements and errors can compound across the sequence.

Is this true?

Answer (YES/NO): NO